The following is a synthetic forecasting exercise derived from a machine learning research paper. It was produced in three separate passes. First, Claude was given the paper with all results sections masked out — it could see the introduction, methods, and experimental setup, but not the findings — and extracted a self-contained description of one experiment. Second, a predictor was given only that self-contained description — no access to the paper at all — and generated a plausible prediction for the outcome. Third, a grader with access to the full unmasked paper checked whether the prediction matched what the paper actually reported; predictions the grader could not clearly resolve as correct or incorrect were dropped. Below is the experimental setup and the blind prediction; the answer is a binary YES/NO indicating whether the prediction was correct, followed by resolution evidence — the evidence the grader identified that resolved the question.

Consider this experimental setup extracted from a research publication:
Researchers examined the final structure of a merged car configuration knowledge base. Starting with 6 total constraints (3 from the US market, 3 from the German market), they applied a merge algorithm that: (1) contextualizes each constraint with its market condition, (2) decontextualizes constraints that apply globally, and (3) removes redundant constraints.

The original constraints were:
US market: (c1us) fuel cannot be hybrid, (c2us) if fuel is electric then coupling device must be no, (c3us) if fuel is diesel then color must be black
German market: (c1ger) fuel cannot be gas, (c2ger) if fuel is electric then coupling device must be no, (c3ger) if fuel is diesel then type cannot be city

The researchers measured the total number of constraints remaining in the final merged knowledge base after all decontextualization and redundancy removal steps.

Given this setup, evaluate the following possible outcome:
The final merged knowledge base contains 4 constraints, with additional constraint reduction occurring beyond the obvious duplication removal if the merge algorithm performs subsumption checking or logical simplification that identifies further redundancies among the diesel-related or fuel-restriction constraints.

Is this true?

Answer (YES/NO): NO